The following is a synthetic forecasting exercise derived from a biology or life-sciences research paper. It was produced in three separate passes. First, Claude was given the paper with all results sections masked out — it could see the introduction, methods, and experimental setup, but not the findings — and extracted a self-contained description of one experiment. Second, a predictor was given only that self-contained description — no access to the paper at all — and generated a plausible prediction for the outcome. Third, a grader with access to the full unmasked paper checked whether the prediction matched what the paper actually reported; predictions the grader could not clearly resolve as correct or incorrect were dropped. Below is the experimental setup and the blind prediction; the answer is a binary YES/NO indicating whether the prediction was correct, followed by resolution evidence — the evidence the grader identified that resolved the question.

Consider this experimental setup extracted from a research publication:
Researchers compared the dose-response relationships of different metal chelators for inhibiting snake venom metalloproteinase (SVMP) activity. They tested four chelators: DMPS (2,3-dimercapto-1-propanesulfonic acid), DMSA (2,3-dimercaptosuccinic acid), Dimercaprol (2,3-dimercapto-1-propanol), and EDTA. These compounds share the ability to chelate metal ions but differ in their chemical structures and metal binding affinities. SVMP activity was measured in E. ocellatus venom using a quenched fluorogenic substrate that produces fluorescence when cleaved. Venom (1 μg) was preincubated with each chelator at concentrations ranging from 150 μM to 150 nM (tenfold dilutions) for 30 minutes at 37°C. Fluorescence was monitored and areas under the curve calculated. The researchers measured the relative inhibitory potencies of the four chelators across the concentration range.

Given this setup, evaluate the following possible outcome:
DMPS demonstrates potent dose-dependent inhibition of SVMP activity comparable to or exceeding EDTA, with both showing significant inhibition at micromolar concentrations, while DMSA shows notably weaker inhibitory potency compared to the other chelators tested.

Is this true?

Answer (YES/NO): YES